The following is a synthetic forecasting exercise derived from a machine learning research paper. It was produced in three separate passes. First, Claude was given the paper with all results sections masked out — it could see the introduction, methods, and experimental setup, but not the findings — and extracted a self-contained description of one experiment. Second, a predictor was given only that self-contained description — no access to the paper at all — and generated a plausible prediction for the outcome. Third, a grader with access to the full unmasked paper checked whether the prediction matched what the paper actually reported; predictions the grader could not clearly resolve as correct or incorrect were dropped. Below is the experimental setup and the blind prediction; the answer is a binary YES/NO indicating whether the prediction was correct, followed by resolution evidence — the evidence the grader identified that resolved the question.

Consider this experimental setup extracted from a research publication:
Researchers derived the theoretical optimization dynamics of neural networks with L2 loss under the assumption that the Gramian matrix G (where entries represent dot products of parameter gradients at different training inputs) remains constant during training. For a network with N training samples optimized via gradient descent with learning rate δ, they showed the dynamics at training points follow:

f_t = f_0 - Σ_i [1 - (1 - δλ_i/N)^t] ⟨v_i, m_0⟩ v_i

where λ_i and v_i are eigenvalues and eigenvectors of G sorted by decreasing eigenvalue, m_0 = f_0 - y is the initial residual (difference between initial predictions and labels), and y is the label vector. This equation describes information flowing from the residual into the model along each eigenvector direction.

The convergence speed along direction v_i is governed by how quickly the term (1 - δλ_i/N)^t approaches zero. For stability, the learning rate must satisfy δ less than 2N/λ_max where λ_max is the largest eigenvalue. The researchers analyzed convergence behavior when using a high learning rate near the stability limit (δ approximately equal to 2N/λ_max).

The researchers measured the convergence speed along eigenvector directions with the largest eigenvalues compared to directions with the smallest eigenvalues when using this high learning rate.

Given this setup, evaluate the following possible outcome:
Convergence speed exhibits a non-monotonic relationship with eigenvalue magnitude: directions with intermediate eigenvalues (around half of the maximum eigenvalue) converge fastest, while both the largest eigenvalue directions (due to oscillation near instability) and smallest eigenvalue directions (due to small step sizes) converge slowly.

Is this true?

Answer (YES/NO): YES